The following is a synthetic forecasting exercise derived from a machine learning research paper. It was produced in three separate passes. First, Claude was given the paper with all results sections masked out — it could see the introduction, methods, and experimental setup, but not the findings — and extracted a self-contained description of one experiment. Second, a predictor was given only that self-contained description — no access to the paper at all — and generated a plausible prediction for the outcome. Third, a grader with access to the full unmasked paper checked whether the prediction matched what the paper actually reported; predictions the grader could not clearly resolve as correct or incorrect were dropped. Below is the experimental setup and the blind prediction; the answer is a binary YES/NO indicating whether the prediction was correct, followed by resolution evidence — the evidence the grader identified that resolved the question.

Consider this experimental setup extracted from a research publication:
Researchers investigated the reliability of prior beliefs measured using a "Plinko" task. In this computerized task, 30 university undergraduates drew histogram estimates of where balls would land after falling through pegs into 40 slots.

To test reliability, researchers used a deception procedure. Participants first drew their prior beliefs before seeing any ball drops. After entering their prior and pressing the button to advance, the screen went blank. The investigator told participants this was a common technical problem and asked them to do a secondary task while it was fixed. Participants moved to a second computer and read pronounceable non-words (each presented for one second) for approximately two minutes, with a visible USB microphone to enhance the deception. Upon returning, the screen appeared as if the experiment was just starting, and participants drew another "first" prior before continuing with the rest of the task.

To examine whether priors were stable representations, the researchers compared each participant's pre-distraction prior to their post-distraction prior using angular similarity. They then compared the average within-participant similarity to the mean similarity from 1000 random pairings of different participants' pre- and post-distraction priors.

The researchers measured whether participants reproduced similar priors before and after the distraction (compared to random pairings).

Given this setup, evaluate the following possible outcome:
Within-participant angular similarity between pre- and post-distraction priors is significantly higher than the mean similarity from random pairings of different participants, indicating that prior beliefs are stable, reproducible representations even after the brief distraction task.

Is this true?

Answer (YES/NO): YES